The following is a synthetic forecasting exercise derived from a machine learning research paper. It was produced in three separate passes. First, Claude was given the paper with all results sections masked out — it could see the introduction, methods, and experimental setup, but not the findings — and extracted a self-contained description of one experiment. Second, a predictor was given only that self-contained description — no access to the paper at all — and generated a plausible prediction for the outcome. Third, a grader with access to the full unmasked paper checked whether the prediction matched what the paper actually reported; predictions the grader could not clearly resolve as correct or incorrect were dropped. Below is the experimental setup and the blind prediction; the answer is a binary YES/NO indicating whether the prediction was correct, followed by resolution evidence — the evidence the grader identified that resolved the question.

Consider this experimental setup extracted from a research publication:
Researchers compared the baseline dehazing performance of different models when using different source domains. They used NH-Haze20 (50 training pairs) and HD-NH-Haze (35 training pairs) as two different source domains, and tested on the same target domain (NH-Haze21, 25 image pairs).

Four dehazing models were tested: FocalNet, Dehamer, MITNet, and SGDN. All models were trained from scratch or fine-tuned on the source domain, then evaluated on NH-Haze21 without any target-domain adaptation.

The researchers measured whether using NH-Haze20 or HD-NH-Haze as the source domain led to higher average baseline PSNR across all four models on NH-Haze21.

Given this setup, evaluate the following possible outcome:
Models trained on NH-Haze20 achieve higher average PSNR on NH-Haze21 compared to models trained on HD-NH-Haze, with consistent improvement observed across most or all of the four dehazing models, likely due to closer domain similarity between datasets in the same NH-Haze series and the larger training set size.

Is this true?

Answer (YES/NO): NO